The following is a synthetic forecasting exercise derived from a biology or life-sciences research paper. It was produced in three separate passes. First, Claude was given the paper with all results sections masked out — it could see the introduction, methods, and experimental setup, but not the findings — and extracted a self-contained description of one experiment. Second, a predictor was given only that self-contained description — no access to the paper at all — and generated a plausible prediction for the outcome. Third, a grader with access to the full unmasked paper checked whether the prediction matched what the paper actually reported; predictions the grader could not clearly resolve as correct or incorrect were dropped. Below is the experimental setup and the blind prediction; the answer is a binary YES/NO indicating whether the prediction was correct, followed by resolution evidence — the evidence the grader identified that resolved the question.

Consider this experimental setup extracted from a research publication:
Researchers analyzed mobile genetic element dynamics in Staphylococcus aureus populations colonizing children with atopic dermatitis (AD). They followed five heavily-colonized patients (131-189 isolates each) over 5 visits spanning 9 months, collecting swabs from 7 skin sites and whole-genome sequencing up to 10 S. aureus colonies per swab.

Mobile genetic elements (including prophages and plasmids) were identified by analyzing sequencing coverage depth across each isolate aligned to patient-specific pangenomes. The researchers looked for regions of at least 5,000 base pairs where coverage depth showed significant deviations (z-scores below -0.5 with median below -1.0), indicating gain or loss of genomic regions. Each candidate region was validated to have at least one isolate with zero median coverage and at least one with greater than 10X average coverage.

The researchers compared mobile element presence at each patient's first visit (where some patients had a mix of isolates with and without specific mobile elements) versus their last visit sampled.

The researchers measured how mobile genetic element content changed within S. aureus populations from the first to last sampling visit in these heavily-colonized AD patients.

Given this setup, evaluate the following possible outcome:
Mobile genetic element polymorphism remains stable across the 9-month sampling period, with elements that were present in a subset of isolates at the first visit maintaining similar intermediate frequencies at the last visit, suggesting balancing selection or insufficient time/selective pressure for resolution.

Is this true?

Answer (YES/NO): NO